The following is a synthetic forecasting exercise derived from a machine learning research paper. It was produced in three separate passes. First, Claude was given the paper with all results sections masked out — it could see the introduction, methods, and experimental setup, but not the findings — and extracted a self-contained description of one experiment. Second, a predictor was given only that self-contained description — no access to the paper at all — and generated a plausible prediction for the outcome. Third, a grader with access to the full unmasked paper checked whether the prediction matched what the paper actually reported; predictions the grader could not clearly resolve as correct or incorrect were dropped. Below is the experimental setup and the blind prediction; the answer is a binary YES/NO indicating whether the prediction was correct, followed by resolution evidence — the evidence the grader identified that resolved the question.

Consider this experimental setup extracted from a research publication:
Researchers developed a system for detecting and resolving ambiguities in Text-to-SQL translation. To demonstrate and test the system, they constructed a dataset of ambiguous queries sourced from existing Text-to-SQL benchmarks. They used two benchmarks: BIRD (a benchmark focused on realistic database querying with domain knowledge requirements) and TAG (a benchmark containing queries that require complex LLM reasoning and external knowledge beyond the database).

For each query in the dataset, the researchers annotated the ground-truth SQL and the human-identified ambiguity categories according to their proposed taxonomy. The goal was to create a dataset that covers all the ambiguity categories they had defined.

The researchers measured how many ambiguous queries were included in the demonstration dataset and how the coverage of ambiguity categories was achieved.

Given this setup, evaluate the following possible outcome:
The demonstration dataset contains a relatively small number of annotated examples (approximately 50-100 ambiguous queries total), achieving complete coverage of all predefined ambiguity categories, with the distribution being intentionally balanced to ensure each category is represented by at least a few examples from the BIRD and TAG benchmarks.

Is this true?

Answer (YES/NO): NO